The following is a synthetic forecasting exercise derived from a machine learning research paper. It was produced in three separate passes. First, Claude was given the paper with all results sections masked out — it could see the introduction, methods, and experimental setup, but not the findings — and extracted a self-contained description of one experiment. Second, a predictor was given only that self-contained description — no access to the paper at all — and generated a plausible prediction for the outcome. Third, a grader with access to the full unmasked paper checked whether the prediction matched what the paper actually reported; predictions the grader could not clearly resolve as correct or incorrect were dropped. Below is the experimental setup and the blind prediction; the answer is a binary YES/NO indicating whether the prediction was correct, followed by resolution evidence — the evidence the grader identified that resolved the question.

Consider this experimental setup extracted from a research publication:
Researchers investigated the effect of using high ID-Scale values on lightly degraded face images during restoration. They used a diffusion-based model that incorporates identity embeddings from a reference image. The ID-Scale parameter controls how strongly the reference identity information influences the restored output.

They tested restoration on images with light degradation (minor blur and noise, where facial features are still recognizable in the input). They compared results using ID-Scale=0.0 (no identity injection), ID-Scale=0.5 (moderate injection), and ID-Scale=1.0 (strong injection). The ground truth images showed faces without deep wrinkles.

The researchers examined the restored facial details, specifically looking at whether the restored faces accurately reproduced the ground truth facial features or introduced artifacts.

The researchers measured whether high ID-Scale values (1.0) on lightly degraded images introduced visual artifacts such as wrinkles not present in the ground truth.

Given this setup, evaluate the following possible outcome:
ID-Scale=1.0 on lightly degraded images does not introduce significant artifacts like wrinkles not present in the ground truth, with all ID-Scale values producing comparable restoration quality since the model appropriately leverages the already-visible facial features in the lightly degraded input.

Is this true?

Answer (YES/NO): NO